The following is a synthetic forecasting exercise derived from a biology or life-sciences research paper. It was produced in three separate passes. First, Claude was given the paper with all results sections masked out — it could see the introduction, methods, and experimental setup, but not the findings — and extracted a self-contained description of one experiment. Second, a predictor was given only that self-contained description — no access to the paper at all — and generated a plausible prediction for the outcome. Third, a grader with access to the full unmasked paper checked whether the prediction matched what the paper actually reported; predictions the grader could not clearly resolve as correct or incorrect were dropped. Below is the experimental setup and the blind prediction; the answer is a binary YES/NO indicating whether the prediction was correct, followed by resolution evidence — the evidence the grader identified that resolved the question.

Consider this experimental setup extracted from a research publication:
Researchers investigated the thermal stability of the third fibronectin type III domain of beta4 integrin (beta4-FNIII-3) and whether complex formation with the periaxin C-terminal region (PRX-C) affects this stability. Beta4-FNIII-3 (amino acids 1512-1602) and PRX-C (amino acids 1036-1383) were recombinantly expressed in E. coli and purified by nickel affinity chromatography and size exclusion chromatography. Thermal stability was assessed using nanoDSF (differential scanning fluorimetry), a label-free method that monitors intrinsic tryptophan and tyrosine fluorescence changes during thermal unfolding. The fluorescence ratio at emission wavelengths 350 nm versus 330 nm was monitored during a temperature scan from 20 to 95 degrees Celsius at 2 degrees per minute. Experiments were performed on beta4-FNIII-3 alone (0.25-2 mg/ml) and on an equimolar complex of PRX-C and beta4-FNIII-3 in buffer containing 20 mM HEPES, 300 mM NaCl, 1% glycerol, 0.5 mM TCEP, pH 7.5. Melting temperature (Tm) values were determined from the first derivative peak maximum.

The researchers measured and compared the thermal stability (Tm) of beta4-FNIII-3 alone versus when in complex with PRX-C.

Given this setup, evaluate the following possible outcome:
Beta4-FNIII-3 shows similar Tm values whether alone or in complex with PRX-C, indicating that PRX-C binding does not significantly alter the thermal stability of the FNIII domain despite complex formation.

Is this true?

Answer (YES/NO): YES